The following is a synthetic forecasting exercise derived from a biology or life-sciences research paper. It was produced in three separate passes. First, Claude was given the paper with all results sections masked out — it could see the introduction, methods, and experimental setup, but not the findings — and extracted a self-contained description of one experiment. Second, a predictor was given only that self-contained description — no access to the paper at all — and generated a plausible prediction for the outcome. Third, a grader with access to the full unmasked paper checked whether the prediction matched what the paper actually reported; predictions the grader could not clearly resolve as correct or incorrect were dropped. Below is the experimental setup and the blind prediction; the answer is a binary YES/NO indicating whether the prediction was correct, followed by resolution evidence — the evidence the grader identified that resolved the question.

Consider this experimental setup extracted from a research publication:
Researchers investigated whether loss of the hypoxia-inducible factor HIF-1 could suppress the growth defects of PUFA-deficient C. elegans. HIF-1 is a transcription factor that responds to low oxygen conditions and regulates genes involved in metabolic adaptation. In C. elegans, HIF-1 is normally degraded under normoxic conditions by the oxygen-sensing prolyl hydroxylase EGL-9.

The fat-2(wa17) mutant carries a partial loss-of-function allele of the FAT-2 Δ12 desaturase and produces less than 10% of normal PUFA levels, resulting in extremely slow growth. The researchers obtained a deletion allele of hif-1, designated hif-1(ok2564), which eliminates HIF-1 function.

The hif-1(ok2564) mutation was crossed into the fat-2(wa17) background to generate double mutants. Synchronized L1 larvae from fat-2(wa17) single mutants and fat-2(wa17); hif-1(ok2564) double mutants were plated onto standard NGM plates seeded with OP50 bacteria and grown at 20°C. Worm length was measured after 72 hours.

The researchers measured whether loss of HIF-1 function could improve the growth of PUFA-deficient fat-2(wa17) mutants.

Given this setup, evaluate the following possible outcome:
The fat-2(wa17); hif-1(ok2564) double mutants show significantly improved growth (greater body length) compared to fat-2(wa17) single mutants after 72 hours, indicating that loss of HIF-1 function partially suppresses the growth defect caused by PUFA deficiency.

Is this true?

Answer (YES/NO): NO